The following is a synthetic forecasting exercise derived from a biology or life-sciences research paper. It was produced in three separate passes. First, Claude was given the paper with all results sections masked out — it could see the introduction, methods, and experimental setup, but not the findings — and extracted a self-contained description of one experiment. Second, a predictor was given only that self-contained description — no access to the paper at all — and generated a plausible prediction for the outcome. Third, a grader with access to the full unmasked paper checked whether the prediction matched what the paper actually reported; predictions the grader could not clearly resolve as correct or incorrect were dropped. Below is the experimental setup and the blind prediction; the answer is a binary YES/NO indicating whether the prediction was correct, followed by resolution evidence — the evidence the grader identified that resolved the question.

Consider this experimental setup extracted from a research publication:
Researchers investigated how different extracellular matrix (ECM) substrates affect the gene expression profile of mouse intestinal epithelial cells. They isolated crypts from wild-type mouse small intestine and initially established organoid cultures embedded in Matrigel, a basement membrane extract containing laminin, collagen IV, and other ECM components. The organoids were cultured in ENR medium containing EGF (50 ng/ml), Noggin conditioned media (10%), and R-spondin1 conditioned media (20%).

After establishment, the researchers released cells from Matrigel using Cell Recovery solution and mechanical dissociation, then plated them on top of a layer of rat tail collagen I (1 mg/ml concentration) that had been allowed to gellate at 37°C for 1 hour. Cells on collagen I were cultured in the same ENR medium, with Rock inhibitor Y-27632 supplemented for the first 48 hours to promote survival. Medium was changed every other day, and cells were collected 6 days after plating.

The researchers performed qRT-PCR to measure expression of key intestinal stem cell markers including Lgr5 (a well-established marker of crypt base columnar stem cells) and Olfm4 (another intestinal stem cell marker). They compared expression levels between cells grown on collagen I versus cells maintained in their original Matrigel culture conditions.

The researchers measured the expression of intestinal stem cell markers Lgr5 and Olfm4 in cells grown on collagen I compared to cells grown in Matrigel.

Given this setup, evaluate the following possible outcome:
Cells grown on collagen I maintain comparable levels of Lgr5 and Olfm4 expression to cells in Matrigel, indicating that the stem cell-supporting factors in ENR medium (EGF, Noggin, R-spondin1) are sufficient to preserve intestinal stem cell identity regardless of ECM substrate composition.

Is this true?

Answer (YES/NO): NO